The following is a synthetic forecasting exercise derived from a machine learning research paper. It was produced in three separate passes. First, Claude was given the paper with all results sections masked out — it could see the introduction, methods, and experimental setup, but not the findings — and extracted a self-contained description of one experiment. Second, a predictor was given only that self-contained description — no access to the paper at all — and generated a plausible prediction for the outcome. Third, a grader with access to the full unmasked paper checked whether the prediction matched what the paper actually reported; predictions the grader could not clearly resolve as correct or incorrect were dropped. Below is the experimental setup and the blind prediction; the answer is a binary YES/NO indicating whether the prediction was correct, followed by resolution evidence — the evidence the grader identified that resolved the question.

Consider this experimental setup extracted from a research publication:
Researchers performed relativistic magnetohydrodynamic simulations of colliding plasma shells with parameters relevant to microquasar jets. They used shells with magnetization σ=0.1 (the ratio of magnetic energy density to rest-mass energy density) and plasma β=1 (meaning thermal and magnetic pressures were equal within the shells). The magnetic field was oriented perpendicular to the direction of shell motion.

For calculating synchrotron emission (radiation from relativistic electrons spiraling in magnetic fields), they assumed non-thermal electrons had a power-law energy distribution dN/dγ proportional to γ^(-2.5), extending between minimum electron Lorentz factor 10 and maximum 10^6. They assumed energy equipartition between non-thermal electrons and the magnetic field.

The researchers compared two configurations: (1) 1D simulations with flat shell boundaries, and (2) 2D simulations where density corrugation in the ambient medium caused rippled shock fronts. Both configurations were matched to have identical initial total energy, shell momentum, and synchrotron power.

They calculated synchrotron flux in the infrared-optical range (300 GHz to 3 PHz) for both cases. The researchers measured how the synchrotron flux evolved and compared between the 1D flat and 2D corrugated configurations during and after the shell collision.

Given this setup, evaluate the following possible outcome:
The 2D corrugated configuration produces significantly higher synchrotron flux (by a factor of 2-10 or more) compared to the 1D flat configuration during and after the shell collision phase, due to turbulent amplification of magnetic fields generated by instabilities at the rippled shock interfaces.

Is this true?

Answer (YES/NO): NO